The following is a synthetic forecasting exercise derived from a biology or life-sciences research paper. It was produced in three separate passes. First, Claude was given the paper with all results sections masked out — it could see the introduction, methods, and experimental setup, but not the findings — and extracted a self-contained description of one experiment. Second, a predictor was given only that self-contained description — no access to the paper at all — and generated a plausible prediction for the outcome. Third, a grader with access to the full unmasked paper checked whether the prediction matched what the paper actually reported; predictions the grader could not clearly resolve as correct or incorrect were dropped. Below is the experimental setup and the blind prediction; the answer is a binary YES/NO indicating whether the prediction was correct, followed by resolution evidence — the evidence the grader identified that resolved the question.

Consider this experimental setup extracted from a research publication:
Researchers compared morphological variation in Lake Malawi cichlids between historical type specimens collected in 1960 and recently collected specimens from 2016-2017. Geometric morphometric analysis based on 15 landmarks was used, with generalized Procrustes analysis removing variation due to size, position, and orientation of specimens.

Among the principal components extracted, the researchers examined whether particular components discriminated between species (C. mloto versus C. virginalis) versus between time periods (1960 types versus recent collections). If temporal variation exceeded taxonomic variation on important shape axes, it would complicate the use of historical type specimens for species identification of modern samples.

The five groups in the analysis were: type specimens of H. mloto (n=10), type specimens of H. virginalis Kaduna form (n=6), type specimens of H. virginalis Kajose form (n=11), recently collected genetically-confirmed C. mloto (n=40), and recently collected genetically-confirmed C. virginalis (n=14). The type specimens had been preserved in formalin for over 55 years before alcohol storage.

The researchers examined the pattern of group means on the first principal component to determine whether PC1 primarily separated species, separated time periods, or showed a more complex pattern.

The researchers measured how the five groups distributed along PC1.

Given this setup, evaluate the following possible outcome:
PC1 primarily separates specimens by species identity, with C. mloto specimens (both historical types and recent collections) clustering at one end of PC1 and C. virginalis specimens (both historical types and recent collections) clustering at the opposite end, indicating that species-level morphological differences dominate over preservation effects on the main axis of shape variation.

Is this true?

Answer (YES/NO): YES